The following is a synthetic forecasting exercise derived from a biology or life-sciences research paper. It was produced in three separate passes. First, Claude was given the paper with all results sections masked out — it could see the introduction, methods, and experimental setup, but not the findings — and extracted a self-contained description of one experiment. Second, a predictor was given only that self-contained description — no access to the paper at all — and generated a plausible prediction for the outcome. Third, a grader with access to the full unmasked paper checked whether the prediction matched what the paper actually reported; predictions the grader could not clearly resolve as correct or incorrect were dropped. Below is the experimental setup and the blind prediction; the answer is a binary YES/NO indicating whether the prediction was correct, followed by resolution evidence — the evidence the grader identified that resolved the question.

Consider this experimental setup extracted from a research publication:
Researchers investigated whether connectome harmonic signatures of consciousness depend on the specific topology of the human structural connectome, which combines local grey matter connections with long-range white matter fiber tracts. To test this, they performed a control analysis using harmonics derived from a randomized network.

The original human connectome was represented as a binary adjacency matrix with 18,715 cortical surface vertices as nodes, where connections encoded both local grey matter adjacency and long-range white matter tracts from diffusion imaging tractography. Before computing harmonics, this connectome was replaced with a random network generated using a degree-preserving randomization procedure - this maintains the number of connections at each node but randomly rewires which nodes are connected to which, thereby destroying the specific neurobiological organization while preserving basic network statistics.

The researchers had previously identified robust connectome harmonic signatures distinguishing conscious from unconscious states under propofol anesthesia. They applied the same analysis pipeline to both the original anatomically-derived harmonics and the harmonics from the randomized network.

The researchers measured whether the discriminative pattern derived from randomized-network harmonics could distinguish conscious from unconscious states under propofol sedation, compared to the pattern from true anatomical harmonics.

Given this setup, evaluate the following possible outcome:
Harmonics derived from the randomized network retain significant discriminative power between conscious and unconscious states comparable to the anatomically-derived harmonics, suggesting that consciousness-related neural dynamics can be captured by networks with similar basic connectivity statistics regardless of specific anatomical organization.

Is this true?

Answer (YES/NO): NO